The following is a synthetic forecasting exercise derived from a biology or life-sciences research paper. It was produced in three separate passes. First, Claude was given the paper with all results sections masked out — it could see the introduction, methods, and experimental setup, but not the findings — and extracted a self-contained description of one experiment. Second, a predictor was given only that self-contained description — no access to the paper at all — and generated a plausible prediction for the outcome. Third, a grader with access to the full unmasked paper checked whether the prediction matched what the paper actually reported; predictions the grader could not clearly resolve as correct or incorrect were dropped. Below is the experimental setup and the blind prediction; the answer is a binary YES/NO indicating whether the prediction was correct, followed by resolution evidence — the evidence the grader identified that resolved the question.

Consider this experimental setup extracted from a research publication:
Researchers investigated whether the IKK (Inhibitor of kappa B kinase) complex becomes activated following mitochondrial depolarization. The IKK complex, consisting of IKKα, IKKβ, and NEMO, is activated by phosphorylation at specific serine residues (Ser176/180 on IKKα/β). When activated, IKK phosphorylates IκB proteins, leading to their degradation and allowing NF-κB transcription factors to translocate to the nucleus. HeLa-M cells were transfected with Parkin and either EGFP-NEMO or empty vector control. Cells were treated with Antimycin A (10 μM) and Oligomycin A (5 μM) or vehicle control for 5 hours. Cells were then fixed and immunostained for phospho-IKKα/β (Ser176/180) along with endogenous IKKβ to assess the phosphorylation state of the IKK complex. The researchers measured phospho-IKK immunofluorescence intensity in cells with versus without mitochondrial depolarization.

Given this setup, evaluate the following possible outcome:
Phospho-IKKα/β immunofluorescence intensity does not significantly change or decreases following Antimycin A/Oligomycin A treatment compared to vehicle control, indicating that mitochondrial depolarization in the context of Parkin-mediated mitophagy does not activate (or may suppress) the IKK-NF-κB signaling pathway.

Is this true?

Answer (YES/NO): NO